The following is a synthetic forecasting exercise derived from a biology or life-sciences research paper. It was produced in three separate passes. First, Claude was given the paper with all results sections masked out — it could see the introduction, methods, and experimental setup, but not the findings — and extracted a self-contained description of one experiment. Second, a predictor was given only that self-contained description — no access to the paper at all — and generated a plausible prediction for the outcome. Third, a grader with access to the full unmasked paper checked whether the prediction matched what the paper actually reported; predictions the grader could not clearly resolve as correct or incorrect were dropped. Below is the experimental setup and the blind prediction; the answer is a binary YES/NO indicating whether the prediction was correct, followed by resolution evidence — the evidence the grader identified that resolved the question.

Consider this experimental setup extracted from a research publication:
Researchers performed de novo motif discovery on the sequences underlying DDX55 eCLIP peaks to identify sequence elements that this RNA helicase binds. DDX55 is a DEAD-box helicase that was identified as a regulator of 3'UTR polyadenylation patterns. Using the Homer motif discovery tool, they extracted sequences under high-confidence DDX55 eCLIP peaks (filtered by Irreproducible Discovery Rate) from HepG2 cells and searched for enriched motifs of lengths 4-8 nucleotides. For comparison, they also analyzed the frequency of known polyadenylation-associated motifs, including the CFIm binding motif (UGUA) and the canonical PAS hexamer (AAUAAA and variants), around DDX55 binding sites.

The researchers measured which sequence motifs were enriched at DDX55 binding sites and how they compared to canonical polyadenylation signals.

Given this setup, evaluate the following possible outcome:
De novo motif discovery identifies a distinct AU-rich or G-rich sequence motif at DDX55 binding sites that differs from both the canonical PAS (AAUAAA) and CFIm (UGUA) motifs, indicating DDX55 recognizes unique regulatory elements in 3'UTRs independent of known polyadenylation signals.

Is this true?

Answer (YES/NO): NO